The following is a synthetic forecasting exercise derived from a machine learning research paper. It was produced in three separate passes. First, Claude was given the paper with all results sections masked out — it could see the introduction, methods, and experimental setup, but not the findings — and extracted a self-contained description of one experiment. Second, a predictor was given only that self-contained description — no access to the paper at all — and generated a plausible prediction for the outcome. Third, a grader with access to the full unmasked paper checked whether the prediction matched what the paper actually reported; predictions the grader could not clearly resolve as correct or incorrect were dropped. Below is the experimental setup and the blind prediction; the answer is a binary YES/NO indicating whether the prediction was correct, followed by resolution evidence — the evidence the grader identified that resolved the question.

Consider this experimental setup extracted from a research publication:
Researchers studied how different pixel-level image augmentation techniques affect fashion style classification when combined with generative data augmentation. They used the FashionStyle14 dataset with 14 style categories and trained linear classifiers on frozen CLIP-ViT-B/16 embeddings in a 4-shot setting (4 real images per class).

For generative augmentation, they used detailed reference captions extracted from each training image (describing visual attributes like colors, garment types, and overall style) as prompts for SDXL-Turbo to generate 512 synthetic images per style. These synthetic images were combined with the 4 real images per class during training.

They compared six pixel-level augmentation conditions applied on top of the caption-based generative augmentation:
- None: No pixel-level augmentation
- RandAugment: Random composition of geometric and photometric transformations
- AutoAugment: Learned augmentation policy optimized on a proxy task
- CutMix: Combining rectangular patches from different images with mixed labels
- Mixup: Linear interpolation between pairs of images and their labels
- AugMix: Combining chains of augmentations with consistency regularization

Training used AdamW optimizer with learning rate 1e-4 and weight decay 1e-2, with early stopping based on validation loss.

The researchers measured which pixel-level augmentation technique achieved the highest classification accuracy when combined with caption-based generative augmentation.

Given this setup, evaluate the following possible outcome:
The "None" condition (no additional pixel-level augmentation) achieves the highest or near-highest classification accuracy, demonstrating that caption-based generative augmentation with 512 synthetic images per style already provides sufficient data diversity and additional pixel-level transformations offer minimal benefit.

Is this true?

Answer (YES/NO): NO